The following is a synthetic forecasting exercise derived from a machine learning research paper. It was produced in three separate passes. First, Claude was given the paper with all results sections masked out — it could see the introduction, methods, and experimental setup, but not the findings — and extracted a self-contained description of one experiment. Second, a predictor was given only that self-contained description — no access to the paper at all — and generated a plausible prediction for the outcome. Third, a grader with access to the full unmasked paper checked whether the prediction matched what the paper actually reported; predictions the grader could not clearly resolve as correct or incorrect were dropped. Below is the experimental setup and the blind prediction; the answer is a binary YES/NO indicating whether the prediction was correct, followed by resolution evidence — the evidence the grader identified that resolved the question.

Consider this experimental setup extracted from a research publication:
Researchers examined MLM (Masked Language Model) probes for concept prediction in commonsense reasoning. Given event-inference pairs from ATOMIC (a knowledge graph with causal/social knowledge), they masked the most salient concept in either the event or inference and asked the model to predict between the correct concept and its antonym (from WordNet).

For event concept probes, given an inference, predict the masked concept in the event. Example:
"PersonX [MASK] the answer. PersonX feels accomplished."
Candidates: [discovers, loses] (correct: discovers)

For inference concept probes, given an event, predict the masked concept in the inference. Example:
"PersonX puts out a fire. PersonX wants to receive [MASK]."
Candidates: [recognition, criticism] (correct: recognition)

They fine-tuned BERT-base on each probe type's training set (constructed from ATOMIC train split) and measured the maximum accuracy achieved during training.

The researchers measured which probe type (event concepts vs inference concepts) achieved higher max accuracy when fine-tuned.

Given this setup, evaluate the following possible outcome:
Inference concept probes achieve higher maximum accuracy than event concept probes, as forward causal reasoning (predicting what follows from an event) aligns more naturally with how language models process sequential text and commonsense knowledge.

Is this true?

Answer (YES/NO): NO